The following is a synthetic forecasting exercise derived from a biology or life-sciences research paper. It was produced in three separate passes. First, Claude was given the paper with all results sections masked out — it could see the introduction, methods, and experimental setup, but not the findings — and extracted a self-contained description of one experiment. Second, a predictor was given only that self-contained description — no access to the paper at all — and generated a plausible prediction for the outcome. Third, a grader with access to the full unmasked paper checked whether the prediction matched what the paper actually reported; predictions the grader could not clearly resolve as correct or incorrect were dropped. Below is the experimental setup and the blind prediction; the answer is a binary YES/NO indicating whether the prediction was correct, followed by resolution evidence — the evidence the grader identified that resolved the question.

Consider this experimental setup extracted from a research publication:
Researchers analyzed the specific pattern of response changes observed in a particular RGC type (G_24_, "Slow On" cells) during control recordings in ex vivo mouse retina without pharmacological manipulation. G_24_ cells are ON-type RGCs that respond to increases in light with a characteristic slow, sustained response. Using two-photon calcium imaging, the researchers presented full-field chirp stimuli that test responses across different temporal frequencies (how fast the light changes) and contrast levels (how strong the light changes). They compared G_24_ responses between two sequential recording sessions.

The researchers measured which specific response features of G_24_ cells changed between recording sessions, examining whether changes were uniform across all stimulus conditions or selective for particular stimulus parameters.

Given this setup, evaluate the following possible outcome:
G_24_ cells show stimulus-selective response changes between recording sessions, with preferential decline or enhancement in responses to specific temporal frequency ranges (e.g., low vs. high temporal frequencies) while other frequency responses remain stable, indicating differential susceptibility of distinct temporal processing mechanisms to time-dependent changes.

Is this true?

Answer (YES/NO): YES